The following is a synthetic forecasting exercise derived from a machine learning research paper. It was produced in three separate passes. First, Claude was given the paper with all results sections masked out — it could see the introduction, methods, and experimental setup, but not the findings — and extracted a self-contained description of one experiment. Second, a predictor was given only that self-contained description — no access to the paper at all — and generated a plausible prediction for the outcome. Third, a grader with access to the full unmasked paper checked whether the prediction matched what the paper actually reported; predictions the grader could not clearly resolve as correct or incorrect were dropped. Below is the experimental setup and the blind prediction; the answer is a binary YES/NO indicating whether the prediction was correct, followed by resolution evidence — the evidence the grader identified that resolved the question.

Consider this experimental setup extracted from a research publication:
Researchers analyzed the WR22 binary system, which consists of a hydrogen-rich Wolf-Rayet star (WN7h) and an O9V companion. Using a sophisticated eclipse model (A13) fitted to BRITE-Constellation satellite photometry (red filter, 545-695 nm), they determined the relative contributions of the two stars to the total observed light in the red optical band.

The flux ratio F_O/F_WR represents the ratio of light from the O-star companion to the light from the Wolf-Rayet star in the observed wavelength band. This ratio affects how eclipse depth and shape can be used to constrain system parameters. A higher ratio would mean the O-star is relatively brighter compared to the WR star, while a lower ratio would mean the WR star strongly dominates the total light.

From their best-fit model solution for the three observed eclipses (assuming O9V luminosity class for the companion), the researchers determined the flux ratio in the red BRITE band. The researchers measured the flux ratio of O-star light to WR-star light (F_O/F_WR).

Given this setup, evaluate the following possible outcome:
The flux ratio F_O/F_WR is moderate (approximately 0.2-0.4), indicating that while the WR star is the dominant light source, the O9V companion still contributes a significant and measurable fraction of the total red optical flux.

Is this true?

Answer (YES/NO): NO